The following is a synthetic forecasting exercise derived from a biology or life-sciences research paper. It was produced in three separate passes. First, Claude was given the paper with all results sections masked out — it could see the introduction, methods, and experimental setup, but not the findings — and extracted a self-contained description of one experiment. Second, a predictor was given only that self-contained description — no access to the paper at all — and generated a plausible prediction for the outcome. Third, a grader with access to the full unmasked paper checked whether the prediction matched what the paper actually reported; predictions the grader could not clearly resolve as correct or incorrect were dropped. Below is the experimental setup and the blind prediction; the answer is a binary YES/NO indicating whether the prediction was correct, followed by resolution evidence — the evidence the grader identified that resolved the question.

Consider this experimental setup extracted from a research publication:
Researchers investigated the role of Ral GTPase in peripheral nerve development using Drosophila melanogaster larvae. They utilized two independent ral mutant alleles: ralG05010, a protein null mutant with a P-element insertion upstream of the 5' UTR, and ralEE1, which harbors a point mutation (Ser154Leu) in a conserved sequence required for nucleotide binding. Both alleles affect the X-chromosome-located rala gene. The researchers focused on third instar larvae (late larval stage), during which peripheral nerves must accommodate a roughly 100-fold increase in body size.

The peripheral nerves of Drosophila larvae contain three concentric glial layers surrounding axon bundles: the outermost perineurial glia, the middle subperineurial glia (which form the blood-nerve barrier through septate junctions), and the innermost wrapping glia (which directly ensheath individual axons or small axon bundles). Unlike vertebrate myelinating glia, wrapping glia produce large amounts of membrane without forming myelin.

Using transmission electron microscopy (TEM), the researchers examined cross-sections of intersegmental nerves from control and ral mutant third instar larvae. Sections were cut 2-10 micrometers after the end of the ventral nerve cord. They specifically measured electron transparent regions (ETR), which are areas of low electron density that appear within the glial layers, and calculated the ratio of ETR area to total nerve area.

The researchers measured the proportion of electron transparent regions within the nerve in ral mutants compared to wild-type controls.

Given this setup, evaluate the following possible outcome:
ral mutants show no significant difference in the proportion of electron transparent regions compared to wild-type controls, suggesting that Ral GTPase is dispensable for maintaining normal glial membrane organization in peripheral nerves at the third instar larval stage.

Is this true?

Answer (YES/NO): NO